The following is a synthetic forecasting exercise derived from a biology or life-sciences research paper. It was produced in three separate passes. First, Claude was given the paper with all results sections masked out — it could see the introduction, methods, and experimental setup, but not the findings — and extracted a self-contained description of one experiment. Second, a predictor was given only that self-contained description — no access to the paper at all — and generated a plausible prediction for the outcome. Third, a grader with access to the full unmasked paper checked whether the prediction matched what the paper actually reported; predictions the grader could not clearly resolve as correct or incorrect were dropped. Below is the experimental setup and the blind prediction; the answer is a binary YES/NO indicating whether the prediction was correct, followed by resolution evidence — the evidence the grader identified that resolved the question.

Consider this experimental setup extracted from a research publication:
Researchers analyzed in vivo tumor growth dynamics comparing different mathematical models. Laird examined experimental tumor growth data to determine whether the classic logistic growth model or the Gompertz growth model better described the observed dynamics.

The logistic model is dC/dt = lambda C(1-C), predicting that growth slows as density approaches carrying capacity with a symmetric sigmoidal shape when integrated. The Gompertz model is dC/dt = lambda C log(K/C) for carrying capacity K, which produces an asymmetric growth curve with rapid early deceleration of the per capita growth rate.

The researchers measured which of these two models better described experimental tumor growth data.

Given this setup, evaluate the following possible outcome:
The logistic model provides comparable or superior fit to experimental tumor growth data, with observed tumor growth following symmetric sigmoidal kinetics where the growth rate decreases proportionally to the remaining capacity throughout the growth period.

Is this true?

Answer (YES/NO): NO